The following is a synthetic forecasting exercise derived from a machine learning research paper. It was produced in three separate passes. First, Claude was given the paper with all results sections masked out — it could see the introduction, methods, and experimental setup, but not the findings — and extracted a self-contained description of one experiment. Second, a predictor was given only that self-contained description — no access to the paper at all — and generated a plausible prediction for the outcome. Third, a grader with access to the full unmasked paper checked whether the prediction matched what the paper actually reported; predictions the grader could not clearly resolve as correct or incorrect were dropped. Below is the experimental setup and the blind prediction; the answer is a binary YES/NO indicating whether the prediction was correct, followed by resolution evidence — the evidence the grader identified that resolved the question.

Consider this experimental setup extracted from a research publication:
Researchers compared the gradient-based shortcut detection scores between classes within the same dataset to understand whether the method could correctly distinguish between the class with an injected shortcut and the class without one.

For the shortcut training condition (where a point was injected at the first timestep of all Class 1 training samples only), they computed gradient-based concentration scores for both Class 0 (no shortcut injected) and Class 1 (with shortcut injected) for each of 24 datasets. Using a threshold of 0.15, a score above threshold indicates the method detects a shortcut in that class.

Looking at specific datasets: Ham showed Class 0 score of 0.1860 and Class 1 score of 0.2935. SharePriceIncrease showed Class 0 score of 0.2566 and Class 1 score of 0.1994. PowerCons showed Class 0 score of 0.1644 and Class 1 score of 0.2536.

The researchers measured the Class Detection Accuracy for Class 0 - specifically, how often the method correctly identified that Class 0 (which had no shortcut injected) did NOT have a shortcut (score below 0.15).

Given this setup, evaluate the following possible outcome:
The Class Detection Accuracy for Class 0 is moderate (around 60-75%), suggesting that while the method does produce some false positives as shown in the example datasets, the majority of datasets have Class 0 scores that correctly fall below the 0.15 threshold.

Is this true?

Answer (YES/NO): NO